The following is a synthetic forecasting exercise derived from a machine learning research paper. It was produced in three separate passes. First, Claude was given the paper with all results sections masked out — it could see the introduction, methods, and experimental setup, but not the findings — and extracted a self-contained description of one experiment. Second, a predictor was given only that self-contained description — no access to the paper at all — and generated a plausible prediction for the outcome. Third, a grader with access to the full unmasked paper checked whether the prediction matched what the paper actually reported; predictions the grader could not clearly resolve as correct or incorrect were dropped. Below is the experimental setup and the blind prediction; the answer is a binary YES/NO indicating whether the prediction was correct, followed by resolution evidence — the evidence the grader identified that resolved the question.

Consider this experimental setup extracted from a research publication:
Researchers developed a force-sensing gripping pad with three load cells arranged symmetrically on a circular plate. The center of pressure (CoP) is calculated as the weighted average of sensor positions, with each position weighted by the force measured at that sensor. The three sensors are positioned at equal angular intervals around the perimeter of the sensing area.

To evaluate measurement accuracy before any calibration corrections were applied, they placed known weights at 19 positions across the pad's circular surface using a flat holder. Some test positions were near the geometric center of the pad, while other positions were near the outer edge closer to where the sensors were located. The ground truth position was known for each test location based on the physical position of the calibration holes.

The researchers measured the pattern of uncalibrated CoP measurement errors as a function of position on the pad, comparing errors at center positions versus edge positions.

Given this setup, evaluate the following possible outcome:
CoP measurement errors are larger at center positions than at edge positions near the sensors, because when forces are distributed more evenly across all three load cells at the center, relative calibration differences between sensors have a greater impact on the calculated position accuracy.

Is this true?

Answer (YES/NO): NO